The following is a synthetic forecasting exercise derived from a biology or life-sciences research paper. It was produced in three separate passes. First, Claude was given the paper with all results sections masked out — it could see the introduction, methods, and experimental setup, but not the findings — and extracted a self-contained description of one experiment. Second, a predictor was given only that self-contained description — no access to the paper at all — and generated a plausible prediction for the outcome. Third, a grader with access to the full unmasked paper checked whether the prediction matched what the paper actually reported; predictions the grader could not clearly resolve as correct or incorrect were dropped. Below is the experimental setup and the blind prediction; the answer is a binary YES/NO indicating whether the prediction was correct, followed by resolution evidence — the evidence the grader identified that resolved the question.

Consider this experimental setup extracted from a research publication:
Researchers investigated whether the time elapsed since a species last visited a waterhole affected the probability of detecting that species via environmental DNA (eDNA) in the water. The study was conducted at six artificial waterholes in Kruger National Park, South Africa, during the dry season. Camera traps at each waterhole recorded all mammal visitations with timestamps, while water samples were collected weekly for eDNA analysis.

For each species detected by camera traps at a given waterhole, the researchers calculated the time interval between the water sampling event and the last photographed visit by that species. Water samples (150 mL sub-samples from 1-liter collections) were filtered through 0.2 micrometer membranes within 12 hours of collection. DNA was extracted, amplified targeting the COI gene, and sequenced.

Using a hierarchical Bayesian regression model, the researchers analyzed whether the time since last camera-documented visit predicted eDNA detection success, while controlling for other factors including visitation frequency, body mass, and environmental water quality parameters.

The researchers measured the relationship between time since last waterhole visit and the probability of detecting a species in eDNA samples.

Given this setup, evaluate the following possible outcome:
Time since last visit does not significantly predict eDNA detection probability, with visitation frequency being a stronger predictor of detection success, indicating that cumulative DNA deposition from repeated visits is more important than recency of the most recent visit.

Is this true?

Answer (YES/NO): NO